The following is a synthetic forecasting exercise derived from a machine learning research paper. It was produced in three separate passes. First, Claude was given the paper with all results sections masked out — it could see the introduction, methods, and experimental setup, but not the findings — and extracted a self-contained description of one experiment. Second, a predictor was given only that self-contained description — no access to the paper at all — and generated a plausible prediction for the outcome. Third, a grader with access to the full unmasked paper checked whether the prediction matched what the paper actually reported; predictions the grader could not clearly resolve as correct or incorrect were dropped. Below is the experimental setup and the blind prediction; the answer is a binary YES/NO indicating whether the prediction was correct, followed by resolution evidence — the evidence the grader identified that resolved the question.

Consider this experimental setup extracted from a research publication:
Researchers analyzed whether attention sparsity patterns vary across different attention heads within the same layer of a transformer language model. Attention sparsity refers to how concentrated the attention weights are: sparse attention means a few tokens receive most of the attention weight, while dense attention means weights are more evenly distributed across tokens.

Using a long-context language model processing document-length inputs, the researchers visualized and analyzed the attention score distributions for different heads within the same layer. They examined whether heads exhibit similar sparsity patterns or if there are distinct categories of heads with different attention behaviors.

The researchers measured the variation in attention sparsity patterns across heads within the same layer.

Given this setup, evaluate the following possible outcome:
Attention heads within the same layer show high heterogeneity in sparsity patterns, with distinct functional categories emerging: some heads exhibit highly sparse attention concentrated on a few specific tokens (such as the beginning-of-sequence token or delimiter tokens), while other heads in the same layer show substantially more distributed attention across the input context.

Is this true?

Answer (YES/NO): YES